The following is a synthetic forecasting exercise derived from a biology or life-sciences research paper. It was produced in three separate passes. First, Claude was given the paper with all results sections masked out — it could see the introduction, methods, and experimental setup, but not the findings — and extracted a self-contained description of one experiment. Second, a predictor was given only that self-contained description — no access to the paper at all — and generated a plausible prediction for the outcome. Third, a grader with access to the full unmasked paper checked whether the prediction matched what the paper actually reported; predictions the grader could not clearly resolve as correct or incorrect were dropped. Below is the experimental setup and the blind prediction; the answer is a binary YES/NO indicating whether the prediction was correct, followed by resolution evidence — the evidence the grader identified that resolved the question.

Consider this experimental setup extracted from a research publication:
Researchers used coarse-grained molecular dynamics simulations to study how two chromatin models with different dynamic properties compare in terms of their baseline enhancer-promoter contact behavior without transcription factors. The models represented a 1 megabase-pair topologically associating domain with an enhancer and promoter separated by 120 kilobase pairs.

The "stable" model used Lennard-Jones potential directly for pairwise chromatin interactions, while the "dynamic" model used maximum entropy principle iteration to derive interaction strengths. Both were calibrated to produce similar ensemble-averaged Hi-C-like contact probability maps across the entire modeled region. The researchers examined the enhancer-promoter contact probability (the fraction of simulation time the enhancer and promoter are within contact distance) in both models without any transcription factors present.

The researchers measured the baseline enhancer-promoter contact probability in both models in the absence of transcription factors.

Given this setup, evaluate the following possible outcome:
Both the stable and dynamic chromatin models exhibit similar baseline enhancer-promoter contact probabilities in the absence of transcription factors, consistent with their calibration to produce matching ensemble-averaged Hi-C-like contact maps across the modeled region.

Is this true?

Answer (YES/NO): YES